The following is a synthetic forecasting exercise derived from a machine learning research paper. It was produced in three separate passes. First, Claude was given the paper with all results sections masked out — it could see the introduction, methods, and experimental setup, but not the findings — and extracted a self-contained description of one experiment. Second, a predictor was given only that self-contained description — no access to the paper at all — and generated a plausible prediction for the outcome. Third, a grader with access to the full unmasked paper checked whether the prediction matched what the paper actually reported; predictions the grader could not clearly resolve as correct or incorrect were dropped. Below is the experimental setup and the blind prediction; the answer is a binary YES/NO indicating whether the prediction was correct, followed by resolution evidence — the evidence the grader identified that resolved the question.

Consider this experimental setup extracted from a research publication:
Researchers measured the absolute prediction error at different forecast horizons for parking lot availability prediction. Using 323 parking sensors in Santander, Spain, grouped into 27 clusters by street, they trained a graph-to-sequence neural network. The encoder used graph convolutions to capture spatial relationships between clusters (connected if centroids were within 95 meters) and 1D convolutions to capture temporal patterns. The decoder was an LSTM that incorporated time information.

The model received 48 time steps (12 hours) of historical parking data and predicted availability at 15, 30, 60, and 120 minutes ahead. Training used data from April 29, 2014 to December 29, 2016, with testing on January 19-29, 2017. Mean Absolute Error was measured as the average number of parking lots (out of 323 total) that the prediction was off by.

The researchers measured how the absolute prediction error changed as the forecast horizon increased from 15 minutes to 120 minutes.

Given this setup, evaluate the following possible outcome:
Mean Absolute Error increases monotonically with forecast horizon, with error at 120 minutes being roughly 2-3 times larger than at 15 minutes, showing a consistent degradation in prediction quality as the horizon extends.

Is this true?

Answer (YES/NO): YES